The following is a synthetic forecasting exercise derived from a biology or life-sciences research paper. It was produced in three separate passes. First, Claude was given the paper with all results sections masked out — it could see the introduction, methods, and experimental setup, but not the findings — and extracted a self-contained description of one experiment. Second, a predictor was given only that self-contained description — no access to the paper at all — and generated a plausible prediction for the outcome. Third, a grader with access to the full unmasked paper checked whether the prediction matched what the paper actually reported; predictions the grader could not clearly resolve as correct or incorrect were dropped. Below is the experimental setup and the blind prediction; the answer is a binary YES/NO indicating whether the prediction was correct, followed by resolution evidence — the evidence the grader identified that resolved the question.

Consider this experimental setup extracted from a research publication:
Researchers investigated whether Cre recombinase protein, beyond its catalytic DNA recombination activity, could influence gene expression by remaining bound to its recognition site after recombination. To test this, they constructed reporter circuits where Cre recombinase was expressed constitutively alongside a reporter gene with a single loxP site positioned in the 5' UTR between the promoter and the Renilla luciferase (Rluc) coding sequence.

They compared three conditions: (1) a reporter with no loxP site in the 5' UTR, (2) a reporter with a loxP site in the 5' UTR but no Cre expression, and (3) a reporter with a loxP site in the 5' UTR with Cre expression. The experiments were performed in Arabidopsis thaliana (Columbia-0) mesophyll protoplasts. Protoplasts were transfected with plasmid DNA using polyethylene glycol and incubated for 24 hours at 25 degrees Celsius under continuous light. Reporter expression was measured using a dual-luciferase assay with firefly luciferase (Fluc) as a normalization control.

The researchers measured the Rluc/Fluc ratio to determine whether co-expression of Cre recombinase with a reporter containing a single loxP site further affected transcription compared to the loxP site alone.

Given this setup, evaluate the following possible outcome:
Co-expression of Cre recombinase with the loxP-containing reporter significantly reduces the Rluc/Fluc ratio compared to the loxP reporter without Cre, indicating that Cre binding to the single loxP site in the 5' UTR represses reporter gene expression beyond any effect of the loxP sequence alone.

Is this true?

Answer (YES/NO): YES